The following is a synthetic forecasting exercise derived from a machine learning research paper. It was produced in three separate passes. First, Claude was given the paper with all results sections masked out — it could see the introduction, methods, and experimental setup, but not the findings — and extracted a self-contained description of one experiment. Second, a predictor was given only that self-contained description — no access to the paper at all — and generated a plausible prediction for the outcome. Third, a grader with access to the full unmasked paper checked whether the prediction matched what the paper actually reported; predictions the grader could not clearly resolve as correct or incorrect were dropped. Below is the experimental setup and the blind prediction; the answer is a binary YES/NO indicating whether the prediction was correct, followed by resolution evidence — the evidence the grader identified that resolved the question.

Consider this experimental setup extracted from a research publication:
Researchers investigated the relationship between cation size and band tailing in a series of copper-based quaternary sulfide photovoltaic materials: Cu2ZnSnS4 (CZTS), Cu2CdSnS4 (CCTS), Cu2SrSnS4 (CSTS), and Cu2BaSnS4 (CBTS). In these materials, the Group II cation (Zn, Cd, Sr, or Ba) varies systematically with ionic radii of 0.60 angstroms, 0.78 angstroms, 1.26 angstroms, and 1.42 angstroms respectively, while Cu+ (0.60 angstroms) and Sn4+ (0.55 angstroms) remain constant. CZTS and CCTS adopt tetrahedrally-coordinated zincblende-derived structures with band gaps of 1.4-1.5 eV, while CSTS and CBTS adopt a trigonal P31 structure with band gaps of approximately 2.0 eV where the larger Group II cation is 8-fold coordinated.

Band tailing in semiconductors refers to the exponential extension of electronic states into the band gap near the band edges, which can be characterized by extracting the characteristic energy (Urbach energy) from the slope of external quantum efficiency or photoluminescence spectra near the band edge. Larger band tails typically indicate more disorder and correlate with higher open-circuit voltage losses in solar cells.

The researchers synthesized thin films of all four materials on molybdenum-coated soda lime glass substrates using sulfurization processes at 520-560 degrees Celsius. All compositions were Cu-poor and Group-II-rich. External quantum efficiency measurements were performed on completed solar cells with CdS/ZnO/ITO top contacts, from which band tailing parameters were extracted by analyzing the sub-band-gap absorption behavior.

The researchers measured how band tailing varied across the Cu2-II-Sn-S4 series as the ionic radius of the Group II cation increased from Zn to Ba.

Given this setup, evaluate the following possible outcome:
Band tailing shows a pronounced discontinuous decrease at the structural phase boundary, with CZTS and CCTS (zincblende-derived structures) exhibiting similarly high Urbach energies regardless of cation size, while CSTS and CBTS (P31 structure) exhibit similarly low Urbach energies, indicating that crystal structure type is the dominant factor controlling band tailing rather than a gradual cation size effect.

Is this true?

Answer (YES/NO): NO